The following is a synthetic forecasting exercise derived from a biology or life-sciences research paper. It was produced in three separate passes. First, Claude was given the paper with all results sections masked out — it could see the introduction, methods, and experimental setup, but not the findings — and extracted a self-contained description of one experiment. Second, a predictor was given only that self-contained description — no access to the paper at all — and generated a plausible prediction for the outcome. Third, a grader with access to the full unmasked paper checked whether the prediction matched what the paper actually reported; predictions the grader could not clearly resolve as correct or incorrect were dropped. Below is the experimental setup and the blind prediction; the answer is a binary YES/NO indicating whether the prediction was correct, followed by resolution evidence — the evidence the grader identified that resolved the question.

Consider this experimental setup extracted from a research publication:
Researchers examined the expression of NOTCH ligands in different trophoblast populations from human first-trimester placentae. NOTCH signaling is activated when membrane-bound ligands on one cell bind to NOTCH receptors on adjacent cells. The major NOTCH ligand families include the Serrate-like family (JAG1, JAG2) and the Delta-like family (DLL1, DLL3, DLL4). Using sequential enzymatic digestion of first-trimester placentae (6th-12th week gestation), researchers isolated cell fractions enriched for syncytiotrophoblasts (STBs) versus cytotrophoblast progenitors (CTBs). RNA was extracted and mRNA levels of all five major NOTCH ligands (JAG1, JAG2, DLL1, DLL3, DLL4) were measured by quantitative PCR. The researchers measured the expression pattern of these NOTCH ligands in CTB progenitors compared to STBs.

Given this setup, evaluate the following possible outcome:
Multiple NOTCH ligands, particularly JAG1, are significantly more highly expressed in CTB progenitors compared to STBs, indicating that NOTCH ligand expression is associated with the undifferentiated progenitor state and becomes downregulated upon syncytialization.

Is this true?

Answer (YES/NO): NO